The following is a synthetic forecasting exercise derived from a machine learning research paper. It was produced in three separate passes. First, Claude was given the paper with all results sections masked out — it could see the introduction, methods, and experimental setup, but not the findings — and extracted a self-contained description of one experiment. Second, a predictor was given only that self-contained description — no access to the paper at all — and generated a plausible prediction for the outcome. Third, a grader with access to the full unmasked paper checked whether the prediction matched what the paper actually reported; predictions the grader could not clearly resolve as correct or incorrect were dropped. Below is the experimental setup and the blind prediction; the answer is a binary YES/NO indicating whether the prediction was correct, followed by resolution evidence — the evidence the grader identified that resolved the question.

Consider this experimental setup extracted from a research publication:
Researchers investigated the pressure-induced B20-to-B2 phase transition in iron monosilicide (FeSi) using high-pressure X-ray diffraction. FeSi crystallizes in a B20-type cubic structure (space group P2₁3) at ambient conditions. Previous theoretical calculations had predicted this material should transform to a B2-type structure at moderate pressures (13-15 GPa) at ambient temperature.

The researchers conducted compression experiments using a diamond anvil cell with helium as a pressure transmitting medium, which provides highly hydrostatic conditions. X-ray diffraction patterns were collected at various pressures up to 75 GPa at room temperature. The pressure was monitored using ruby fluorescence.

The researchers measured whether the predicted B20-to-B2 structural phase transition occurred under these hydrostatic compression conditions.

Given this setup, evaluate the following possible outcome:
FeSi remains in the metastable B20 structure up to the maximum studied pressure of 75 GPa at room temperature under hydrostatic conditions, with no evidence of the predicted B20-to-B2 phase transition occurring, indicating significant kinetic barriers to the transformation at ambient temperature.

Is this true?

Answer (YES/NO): YES